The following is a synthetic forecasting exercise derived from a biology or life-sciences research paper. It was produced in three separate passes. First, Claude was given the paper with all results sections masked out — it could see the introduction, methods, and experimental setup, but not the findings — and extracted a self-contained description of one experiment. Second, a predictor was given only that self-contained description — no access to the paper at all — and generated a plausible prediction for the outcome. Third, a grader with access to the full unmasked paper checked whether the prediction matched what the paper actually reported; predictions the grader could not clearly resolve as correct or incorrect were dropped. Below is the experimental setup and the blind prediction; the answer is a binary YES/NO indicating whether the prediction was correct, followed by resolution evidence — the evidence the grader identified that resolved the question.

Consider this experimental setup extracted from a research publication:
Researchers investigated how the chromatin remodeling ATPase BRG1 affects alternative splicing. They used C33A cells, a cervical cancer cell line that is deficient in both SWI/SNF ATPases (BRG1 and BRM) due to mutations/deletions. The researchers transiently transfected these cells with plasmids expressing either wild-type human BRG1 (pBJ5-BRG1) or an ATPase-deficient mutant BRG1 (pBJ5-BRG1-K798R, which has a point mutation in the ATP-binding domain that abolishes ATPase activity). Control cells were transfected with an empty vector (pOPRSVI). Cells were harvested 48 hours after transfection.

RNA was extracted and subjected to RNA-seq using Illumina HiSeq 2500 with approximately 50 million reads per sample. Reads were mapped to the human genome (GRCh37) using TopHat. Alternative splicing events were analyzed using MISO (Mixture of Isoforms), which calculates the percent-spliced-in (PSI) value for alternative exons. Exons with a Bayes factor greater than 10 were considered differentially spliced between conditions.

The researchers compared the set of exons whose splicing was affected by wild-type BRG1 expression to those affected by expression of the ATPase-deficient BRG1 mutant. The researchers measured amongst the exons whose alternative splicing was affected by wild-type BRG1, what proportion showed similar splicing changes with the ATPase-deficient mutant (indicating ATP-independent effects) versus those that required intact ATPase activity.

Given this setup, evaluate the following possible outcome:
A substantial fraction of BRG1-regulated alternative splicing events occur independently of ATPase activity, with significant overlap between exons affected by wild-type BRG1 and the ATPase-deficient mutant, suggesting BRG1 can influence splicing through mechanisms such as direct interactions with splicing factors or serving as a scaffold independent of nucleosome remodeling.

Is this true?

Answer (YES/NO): YES